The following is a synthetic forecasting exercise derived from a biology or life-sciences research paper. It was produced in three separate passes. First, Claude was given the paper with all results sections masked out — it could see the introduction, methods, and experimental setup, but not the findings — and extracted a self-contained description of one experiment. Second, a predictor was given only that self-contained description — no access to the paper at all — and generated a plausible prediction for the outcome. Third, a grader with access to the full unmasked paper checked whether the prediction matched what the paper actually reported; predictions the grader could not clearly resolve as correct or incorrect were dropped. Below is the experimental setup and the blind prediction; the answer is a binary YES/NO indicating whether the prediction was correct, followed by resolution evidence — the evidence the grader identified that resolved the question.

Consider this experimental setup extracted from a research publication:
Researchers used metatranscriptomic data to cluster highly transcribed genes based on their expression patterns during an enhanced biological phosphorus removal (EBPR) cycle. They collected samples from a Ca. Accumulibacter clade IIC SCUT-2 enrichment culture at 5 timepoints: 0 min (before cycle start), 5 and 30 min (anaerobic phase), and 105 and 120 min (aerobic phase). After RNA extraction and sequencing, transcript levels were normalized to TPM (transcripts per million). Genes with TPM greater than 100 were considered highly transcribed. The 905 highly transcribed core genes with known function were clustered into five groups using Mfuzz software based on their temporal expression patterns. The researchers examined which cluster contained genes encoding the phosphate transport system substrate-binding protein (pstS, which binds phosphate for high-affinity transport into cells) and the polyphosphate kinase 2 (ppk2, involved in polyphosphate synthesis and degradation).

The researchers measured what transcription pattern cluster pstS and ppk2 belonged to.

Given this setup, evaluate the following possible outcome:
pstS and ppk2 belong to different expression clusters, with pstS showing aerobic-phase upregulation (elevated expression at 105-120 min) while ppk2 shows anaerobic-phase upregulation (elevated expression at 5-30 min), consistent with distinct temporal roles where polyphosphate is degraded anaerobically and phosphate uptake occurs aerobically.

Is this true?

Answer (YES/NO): NO